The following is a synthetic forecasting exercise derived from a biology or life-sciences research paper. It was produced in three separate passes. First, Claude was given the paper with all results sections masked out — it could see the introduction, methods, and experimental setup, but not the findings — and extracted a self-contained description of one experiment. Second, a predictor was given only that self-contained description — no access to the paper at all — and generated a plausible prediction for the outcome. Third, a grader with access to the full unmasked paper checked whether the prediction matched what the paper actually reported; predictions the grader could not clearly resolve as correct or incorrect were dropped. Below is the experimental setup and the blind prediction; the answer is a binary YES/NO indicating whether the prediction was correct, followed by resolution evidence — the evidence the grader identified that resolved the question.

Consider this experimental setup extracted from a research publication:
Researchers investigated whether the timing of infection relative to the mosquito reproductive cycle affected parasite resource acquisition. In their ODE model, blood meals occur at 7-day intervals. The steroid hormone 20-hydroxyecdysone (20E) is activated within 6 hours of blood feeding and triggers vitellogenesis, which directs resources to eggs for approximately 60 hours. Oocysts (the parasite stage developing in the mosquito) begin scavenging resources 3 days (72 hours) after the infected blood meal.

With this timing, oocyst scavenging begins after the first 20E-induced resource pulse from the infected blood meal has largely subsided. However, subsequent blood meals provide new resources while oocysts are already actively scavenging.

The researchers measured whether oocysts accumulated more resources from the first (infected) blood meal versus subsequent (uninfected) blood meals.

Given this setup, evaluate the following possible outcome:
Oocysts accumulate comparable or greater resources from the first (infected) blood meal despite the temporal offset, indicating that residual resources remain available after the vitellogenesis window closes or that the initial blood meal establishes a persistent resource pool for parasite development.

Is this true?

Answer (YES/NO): NO